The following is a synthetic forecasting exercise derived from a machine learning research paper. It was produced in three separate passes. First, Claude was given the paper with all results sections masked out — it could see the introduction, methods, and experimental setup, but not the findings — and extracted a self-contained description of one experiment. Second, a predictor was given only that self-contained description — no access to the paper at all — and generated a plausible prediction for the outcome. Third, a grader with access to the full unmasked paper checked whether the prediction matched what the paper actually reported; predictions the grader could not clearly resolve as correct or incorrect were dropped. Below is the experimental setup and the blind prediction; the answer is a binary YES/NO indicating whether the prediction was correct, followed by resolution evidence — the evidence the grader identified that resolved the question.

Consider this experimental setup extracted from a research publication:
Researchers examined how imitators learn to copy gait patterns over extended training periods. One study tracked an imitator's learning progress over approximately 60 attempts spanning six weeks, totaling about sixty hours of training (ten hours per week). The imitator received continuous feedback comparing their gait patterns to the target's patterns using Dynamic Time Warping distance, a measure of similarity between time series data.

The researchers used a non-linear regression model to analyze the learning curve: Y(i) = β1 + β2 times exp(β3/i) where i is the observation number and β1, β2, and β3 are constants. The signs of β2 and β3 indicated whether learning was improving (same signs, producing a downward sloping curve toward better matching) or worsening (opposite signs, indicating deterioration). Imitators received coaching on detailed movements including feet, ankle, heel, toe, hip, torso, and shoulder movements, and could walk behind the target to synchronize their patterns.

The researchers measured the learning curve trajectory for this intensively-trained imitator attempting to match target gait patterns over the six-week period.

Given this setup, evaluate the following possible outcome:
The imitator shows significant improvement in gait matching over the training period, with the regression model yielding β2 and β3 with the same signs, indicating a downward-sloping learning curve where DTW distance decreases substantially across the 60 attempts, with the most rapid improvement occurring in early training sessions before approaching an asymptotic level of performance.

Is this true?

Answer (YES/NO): NO